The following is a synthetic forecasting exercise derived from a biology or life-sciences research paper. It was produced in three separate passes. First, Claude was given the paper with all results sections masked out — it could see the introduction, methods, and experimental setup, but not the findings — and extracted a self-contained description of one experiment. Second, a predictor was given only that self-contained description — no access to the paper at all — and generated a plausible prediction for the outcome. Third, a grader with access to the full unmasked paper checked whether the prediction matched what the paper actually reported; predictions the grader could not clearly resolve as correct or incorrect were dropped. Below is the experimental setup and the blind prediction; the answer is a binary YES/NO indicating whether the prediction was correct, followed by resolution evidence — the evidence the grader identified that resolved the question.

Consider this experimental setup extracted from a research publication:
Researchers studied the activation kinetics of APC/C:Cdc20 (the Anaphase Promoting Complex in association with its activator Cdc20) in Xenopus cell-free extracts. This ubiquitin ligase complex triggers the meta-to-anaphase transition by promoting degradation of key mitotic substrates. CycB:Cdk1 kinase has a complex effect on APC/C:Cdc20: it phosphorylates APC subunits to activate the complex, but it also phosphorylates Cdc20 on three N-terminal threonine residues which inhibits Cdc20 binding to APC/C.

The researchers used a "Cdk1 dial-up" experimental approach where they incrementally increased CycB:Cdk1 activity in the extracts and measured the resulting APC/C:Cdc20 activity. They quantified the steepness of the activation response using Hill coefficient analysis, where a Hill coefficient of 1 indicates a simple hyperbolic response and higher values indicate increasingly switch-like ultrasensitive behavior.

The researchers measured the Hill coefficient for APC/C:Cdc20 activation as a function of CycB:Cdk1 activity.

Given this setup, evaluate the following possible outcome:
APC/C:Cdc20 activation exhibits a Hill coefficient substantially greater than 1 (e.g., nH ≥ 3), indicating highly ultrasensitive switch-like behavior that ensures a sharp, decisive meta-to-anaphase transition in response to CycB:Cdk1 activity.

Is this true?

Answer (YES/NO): YES